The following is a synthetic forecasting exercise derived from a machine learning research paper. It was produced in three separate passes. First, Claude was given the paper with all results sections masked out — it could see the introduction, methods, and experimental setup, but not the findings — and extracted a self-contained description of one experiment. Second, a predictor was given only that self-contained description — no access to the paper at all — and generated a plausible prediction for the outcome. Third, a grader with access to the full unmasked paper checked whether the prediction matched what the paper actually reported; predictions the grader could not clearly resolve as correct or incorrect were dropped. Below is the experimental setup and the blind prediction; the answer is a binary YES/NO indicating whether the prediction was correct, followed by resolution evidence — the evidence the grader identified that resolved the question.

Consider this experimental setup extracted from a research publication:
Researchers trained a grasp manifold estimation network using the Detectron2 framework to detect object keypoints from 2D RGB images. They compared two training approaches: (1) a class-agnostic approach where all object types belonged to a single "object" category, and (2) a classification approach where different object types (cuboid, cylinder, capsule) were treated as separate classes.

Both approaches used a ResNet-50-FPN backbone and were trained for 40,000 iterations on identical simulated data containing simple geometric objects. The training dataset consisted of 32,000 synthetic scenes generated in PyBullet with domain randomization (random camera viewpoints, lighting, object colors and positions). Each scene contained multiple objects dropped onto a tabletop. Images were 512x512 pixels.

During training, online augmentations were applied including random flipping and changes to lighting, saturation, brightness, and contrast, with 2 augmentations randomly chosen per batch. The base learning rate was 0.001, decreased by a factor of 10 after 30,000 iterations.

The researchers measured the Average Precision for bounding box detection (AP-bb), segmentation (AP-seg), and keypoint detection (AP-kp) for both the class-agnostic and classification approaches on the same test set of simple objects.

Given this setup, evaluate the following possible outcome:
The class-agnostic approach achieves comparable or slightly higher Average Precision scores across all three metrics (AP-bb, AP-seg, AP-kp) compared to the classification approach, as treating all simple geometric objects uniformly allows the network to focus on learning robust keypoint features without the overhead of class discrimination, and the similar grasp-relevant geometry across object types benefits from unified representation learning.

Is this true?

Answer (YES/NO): NO